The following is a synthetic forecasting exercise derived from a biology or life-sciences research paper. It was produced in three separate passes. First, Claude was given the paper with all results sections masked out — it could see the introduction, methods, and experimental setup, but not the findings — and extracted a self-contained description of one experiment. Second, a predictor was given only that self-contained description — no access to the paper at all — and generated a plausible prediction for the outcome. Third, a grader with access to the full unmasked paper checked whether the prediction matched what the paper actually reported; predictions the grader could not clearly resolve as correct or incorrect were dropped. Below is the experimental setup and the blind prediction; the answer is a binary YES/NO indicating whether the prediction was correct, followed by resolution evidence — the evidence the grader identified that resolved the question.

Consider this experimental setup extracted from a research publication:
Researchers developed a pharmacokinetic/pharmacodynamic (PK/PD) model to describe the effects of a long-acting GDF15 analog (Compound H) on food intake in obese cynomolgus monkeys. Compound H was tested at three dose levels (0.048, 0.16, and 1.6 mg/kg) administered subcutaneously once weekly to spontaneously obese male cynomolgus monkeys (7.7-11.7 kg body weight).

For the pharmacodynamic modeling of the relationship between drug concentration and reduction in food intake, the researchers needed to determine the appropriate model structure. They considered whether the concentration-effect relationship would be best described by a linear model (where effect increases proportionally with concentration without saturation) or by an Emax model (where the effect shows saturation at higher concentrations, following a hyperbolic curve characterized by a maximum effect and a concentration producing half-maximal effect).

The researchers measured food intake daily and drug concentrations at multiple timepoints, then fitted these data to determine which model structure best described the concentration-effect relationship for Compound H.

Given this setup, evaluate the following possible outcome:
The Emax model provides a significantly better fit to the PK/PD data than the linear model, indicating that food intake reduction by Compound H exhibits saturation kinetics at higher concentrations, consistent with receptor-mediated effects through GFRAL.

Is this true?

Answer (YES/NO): NO